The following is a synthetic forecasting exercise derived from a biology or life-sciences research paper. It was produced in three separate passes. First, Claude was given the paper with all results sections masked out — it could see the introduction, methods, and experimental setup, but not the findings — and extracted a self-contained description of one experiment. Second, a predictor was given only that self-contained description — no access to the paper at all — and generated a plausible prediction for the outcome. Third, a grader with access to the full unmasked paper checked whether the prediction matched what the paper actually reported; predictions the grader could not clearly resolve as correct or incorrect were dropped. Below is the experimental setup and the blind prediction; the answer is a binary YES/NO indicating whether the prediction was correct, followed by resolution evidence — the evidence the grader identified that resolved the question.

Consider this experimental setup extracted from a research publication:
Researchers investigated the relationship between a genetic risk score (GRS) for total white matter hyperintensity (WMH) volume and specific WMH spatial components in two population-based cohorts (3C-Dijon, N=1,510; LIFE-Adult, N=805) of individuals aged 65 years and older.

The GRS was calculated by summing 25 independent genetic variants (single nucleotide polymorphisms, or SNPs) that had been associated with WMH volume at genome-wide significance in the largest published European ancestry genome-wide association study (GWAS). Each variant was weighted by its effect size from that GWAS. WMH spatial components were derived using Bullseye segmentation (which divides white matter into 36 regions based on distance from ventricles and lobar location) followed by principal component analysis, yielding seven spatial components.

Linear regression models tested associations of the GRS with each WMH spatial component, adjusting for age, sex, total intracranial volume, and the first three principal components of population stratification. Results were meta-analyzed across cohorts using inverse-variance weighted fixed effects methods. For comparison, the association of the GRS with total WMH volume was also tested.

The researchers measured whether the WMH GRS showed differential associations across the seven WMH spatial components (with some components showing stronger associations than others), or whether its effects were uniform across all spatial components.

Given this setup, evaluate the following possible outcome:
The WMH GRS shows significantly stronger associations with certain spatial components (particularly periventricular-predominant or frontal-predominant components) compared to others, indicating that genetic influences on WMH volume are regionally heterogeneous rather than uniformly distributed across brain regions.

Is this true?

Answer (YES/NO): YES